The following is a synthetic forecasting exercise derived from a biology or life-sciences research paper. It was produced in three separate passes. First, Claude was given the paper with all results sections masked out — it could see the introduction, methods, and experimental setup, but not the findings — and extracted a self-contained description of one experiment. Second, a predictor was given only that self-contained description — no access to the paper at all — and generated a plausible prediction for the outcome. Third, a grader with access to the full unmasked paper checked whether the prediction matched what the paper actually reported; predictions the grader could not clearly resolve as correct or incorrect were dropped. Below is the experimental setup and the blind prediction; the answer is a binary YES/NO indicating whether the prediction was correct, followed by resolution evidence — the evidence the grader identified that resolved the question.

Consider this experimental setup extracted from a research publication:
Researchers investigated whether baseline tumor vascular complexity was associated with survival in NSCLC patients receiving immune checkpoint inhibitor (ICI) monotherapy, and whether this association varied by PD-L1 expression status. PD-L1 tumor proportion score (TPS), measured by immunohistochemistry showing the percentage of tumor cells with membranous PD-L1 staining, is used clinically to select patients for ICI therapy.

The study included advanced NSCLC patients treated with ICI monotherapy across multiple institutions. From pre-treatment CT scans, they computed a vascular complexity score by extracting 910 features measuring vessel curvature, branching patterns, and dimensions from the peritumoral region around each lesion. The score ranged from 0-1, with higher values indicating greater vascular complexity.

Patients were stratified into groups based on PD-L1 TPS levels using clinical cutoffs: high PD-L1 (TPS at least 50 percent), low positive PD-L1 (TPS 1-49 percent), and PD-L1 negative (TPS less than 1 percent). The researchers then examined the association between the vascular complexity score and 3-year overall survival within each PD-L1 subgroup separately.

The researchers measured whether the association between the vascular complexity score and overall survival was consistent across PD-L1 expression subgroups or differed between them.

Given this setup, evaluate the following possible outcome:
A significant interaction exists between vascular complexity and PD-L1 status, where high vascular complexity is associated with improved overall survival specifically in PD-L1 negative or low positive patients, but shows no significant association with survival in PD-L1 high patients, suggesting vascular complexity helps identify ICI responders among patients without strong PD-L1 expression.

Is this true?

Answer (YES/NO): NO